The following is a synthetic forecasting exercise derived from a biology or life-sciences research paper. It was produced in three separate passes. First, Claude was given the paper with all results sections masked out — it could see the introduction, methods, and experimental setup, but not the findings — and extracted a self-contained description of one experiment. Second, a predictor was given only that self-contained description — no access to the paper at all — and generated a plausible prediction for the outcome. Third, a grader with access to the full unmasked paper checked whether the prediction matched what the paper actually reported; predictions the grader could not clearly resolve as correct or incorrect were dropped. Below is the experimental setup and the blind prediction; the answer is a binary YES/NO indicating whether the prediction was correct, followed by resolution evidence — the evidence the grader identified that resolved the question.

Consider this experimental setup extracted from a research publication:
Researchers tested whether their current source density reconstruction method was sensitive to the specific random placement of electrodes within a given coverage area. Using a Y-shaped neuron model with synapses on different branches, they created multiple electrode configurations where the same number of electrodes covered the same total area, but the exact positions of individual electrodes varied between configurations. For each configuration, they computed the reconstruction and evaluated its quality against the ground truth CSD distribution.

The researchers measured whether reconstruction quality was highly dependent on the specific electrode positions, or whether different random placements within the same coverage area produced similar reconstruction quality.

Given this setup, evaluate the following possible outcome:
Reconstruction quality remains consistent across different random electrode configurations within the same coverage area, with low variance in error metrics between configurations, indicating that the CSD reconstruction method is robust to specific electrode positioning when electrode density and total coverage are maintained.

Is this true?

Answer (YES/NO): YES